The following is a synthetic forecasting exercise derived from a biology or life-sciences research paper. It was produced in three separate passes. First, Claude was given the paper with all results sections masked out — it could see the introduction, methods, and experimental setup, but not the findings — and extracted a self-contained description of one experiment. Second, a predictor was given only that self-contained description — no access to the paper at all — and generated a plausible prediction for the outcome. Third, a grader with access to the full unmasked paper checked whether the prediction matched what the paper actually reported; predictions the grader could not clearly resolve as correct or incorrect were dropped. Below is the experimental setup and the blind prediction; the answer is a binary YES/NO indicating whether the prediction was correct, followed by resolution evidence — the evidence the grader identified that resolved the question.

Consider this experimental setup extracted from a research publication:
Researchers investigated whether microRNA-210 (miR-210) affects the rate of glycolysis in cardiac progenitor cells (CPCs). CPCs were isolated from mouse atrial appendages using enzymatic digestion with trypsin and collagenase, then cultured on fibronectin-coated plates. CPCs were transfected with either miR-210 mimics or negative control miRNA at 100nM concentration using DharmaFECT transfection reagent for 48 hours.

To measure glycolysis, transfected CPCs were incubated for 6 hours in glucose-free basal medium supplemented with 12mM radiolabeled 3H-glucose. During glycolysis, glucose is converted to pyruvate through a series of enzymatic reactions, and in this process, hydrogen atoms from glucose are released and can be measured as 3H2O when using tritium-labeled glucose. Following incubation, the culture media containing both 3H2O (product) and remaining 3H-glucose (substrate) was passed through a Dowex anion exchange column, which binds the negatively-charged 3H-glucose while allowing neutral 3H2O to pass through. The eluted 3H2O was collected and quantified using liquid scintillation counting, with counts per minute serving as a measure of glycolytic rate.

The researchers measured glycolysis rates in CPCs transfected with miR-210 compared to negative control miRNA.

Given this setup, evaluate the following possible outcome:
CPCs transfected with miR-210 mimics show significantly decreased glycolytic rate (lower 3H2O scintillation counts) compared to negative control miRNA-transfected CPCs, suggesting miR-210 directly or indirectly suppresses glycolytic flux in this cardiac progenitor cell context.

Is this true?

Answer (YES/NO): NO